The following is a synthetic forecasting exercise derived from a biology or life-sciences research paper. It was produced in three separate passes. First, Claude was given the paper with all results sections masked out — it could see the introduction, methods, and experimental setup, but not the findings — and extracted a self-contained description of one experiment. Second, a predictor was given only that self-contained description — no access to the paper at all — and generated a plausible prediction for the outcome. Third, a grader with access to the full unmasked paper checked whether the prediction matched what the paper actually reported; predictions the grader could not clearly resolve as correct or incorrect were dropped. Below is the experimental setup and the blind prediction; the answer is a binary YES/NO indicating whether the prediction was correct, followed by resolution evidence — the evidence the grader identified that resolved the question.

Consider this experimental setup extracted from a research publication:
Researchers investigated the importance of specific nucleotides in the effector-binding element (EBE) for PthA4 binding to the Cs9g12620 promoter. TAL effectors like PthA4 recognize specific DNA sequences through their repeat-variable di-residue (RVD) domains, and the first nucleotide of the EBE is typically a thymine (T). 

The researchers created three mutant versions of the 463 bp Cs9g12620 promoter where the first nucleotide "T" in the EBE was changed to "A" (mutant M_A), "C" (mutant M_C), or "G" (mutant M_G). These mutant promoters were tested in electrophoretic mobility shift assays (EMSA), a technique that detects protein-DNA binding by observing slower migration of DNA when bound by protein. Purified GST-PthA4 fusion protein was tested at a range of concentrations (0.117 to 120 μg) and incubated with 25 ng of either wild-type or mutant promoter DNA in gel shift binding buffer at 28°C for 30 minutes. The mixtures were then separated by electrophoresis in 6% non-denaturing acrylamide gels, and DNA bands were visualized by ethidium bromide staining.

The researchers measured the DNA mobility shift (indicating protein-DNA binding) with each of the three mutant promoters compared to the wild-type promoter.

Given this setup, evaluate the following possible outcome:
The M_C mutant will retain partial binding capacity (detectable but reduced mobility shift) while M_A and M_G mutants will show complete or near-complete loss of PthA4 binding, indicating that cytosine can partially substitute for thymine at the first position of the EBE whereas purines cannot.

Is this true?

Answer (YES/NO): NO